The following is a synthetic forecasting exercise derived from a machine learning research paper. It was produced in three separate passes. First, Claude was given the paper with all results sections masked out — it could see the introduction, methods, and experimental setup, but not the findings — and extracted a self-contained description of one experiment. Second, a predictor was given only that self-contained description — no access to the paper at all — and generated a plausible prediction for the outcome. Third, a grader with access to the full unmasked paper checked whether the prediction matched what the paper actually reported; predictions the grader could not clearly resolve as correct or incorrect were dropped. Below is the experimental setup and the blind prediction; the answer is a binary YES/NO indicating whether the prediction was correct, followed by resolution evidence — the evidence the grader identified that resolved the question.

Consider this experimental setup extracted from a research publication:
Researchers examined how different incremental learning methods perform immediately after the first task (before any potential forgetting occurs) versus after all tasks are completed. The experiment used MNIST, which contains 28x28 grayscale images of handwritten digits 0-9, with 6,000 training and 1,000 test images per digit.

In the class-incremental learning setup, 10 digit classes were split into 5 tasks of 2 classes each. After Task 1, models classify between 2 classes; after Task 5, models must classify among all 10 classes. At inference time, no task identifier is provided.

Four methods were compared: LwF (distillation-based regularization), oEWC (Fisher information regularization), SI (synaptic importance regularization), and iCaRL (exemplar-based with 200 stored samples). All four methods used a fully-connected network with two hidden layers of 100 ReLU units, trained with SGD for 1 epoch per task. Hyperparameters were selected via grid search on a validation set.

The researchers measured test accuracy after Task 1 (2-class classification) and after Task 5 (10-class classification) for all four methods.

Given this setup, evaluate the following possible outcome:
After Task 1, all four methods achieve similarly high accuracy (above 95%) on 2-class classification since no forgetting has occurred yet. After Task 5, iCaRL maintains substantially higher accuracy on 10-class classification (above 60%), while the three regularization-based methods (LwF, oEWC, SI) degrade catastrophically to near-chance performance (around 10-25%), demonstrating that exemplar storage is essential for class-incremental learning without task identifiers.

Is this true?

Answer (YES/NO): YES